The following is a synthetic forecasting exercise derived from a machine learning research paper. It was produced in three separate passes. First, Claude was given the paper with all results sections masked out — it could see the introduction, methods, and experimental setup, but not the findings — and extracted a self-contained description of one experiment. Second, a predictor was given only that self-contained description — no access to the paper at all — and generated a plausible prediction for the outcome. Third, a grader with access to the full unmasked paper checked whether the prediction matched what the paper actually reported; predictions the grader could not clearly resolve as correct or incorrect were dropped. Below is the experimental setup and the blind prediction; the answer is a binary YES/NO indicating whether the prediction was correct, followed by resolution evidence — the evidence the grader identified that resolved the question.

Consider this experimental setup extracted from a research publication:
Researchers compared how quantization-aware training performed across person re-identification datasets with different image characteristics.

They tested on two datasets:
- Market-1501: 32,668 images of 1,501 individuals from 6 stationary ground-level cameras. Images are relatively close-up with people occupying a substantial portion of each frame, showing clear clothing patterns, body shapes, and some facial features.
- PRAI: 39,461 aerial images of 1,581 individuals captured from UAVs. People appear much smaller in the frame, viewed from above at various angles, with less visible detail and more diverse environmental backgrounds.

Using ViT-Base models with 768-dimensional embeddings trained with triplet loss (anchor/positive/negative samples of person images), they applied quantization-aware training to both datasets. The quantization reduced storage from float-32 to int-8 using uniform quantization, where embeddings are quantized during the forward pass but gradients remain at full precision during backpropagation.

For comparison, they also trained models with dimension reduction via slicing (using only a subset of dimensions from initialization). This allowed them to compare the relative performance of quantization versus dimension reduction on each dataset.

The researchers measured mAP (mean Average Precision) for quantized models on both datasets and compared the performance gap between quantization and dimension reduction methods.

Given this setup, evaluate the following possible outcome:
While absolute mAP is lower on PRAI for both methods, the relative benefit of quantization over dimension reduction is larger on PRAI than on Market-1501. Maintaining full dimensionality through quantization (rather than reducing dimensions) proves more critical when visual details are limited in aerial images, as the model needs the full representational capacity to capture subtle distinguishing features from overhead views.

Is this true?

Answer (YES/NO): NO